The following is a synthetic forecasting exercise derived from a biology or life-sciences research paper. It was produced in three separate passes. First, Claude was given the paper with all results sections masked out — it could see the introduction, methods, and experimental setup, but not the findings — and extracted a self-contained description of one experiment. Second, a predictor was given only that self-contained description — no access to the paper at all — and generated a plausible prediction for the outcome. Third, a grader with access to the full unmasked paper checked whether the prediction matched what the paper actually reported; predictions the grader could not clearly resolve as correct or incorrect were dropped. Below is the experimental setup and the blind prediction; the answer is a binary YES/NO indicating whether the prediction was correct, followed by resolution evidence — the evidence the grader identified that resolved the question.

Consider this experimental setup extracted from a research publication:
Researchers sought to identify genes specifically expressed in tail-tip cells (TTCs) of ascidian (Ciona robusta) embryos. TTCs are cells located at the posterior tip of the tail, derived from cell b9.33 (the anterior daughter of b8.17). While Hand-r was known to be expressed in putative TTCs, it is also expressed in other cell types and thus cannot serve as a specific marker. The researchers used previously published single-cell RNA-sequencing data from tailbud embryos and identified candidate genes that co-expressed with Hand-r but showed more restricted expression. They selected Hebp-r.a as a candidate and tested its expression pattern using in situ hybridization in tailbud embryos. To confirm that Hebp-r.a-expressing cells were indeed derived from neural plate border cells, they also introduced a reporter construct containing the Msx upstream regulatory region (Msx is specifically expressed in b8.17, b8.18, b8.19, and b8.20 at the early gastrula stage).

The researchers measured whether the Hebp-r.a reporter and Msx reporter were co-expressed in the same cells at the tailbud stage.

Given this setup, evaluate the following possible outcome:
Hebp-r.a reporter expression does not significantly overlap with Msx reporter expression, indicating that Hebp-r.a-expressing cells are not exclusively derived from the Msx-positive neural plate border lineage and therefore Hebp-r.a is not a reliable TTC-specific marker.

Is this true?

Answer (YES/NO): NO